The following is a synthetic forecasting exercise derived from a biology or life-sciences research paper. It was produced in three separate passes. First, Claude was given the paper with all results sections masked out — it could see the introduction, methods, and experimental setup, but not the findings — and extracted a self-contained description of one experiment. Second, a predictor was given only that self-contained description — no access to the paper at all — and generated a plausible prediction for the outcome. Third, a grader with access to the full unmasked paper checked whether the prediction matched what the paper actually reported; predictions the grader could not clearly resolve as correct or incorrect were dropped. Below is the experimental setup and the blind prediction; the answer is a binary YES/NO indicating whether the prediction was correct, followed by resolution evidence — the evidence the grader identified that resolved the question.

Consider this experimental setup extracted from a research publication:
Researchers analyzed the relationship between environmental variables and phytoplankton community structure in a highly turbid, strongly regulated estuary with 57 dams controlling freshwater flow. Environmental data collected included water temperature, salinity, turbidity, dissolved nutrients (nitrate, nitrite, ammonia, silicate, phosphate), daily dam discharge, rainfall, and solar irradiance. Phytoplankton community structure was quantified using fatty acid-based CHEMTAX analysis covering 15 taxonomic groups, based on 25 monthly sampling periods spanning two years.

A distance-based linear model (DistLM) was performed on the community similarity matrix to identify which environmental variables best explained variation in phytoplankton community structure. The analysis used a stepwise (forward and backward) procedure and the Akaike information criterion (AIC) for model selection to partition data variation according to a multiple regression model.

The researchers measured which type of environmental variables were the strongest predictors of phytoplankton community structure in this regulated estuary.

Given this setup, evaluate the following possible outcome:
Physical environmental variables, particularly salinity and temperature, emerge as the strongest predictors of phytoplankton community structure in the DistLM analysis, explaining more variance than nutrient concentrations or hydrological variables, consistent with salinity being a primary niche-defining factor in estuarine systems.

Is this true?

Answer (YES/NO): NO